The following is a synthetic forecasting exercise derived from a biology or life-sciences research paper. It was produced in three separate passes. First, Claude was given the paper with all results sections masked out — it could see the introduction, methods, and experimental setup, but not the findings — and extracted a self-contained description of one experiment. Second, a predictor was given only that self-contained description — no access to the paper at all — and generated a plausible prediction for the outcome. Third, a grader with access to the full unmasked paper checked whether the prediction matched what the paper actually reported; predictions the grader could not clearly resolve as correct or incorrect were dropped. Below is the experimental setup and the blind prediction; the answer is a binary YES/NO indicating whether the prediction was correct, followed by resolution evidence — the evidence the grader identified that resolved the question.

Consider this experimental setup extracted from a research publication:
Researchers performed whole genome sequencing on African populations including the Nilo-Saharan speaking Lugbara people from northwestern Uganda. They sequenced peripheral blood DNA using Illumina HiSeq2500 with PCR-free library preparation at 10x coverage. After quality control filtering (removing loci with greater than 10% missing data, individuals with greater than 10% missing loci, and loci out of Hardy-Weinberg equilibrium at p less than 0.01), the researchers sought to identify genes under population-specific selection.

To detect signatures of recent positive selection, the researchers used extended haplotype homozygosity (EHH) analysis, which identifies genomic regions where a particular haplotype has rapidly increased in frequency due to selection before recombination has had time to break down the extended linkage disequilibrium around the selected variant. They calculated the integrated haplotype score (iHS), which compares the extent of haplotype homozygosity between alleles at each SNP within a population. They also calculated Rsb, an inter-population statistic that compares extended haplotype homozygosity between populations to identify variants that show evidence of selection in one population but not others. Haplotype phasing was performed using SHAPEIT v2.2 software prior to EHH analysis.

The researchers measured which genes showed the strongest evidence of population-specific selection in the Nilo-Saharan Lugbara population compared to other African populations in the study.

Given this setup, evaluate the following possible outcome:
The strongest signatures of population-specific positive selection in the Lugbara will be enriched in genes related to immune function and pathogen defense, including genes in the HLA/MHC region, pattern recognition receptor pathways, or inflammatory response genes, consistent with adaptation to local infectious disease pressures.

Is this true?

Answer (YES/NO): NO